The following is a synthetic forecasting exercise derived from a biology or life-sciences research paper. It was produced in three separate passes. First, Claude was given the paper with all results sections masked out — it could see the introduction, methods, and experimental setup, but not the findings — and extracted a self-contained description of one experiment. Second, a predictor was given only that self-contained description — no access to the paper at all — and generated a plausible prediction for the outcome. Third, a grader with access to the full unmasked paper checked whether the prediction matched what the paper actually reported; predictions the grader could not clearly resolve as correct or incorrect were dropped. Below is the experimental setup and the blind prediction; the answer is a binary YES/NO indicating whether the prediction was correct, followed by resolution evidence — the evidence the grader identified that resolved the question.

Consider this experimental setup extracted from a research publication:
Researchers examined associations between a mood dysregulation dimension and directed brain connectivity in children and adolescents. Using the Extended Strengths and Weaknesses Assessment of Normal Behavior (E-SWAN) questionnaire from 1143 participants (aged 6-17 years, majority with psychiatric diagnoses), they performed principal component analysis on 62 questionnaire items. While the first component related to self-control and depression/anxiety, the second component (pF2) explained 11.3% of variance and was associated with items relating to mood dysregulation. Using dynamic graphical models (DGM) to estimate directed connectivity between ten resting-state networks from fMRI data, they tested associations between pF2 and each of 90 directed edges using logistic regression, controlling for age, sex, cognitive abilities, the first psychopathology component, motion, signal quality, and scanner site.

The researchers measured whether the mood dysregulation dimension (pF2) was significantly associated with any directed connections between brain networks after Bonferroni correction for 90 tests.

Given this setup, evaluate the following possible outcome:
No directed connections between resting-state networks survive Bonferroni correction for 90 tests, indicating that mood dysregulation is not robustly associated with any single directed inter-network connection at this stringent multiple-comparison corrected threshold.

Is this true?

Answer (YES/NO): YES